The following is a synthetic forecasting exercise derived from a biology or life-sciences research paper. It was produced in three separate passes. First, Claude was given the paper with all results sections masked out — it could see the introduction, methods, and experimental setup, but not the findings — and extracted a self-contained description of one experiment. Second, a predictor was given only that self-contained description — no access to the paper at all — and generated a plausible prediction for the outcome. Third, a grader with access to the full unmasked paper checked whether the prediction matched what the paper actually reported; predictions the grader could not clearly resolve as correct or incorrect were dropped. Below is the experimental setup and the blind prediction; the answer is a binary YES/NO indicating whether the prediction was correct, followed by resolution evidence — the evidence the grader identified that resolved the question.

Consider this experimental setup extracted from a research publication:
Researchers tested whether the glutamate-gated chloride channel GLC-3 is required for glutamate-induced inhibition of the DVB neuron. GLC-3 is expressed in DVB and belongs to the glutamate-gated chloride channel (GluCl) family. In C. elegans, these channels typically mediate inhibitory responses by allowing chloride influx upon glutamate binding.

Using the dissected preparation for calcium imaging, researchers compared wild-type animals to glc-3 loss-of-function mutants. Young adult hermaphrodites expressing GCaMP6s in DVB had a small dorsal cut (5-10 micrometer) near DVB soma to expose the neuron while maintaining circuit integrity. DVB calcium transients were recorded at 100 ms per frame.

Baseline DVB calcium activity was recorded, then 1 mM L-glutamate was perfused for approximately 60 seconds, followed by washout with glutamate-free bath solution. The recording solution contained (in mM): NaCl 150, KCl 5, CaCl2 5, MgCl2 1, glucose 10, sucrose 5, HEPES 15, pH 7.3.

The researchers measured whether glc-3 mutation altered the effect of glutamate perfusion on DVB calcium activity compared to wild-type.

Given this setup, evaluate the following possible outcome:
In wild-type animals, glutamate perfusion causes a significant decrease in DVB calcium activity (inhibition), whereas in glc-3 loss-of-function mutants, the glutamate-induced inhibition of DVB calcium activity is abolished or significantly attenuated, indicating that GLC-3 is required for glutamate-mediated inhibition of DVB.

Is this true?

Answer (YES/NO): YES